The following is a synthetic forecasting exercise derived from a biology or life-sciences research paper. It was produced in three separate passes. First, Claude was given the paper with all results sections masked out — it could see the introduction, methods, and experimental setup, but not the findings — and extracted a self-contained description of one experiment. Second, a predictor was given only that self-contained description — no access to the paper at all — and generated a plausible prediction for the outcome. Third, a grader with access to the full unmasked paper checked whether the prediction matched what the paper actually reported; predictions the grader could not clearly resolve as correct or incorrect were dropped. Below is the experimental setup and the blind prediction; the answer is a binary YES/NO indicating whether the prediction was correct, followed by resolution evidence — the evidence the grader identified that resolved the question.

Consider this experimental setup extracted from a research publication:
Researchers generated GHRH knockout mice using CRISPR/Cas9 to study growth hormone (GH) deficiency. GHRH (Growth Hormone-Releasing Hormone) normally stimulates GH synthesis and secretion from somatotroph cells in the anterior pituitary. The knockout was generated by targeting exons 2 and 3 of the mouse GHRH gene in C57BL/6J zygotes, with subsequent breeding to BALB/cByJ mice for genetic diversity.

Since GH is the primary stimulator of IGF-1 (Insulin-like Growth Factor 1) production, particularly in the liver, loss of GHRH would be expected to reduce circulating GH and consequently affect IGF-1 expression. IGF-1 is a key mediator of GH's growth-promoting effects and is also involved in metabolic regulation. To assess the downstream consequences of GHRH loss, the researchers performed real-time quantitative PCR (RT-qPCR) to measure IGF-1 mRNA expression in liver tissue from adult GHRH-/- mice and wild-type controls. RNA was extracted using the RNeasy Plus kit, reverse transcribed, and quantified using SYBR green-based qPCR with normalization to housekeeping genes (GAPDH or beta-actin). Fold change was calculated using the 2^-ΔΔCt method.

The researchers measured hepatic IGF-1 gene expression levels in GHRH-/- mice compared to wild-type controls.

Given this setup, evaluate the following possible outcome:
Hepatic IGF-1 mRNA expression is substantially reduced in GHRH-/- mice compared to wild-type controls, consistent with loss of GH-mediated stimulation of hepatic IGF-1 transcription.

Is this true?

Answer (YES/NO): YES